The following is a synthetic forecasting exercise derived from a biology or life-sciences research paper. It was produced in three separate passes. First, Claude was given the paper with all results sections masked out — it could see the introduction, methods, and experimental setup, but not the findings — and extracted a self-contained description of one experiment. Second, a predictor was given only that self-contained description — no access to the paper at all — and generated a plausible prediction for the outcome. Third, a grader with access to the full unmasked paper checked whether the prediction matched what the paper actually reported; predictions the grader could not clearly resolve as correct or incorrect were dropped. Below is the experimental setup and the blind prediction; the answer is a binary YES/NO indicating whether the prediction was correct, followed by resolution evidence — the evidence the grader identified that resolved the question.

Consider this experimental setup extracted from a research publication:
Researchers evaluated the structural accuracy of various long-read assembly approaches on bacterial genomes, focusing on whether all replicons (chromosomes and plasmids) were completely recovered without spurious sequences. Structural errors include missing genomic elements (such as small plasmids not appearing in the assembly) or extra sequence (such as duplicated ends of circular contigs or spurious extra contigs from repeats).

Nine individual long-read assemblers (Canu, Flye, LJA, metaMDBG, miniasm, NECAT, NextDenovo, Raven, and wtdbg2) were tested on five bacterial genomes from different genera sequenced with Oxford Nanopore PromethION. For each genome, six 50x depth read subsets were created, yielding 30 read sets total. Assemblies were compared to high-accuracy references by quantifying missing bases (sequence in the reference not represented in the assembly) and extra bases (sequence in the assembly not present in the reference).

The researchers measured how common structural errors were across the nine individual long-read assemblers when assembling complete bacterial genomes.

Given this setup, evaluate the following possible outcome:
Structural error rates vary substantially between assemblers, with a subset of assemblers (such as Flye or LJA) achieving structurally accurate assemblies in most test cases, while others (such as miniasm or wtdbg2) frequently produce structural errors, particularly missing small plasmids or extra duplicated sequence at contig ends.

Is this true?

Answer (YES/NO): NO